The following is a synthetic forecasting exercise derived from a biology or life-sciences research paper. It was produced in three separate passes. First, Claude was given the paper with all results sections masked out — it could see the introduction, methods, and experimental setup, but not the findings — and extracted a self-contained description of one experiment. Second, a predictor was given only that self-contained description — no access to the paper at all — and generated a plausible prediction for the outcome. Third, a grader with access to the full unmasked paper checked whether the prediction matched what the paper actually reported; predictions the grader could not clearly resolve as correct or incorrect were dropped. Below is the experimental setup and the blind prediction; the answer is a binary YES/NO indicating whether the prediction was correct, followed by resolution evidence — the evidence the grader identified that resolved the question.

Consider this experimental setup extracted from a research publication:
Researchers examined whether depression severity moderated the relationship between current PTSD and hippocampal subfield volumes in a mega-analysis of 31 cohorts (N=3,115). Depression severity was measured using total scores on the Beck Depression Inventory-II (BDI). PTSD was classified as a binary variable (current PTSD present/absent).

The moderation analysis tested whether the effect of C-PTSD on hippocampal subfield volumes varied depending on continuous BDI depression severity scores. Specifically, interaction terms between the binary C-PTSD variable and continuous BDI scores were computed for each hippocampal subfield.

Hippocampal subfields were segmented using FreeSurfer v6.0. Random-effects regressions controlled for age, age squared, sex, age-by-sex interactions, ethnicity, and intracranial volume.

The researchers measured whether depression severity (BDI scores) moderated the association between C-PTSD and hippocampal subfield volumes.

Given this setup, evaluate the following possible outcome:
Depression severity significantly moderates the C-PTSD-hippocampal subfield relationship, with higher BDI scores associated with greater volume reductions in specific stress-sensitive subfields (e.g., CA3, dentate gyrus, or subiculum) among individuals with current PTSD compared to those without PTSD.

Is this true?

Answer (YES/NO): NO